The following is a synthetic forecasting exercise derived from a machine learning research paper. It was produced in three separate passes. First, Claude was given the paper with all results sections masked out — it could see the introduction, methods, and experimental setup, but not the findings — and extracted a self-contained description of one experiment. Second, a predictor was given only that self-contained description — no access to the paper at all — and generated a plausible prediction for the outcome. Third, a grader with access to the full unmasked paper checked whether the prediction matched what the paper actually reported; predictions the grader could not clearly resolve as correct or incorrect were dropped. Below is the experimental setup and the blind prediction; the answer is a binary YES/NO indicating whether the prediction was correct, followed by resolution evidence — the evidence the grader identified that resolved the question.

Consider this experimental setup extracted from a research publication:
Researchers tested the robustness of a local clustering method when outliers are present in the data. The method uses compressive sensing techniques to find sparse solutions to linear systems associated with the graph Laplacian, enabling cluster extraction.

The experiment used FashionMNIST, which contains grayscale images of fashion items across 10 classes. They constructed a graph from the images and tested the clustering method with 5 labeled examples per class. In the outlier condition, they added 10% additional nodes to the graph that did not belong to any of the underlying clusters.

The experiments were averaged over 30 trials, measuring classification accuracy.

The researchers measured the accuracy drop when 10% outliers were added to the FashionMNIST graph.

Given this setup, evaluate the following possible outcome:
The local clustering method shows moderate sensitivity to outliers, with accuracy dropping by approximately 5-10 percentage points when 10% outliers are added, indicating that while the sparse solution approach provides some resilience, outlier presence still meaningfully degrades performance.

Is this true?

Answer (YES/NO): NO